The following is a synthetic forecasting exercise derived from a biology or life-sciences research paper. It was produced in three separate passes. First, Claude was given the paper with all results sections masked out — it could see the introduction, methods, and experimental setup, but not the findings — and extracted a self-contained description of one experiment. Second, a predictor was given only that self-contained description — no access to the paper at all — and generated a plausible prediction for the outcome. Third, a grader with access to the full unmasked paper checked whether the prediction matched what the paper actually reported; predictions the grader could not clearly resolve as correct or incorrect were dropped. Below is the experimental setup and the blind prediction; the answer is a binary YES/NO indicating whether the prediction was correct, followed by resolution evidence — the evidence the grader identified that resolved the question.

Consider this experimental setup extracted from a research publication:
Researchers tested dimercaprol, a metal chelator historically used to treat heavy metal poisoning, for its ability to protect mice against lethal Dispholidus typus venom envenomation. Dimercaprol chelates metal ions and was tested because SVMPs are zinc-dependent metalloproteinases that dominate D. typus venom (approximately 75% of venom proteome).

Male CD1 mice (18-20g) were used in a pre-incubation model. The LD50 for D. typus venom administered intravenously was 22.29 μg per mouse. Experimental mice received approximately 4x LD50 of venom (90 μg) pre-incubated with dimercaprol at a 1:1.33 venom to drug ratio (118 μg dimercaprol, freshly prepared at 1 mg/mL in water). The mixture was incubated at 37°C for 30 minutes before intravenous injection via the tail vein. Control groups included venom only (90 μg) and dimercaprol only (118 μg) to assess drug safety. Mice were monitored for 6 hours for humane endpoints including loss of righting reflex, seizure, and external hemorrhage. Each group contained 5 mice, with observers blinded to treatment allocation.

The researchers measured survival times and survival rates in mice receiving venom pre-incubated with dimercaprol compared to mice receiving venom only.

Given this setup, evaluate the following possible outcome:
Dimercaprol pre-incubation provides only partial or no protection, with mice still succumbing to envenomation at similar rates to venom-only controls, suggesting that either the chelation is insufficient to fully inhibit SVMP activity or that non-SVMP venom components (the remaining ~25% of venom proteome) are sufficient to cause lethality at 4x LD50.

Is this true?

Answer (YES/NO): YES